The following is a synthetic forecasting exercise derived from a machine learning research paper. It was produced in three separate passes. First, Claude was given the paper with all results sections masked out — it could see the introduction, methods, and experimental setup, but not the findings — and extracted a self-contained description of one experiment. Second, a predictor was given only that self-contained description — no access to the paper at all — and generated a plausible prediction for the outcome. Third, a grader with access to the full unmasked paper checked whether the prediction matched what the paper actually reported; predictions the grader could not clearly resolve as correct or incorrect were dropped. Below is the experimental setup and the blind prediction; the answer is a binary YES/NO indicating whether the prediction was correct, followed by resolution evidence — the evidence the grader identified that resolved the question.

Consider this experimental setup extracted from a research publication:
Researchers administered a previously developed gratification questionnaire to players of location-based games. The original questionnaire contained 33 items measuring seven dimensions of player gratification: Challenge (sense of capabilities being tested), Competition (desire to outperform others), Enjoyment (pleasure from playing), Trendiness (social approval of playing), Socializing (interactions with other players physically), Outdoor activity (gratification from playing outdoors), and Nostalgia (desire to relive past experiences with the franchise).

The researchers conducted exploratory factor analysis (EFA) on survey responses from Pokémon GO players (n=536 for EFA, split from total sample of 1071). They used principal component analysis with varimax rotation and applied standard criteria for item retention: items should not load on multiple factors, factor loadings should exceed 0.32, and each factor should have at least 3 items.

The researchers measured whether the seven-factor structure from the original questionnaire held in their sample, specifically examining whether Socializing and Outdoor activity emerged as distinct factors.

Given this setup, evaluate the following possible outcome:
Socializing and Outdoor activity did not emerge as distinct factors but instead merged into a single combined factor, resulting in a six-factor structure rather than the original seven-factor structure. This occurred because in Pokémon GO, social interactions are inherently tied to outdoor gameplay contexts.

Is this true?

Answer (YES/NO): YES